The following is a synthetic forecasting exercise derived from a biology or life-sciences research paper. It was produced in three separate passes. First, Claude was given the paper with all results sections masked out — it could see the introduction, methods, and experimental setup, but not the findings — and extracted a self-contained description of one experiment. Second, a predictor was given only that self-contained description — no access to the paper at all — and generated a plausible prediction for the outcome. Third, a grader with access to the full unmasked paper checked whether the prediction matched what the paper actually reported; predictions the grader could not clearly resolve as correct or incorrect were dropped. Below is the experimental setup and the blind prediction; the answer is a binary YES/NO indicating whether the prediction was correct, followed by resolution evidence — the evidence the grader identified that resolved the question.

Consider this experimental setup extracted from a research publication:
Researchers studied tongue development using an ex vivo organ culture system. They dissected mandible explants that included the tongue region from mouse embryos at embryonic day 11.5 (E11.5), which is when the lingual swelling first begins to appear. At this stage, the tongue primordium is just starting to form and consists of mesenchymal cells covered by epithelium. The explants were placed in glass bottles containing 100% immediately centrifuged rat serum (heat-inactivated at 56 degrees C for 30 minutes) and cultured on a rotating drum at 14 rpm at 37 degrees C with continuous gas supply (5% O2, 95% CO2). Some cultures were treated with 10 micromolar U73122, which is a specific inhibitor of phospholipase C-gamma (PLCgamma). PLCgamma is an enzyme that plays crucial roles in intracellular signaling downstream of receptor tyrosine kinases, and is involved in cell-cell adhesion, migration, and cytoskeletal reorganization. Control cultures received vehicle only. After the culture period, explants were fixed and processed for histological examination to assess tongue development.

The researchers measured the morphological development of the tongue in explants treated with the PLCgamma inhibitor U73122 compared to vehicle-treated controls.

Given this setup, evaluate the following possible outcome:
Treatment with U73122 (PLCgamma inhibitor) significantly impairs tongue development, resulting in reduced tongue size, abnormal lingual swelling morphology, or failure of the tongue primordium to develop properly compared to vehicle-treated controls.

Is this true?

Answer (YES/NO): NO